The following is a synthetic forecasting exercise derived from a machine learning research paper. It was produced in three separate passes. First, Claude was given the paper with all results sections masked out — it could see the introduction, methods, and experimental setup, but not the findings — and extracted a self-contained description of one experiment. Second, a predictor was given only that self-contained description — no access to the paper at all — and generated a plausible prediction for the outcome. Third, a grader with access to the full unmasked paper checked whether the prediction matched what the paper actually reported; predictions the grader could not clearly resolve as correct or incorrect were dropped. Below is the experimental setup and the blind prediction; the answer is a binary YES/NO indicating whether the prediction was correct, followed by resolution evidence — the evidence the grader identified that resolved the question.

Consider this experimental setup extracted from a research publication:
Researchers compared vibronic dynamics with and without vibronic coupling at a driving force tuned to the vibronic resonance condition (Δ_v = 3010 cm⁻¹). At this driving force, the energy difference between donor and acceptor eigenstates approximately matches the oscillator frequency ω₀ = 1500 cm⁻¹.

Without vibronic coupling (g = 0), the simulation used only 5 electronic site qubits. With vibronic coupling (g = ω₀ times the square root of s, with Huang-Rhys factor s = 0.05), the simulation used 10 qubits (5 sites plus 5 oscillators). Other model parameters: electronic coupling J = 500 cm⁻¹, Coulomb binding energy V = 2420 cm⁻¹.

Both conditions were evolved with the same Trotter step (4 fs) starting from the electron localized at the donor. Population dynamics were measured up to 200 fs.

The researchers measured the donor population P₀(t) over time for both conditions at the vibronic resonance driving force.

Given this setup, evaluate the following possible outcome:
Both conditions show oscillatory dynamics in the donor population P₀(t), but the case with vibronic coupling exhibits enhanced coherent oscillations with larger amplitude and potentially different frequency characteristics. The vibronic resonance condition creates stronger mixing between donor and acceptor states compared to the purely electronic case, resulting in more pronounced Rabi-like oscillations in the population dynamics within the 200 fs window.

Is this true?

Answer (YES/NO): NO